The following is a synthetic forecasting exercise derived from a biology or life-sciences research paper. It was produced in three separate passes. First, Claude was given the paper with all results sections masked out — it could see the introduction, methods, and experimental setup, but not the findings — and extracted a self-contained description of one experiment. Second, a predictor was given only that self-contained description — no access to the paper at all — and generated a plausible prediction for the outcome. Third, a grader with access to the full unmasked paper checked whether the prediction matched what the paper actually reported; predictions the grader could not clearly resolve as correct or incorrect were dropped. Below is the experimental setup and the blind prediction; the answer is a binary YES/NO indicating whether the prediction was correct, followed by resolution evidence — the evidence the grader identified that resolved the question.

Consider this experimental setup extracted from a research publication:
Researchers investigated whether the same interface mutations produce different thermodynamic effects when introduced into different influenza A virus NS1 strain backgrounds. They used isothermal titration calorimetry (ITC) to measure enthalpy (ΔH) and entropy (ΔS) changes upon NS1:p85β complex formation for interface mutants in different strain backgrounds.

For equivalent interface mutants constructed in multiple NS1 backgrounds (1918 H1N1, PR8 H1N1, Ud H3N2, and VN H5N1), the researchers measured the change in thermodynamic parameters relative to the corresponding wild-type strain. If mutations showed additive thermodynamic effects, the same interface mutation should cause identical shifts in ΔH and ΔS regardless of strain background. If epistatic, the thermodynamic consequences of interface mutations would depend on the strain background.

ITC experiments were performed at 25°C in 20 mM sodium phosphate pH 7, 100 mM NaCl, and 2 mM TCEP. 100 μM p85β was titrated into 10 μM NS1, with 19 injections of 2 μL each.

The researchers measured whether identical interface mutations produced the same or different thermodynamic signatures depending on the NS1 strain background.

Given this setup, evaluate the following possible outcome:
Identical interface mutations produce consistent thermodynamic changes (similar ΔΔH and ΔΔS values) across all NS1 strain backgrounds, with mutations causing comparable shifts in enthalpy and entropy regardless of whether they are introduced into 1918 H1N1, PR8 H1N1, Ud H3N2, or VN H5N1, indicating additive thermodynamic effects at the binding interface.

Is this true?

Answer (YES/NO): NO